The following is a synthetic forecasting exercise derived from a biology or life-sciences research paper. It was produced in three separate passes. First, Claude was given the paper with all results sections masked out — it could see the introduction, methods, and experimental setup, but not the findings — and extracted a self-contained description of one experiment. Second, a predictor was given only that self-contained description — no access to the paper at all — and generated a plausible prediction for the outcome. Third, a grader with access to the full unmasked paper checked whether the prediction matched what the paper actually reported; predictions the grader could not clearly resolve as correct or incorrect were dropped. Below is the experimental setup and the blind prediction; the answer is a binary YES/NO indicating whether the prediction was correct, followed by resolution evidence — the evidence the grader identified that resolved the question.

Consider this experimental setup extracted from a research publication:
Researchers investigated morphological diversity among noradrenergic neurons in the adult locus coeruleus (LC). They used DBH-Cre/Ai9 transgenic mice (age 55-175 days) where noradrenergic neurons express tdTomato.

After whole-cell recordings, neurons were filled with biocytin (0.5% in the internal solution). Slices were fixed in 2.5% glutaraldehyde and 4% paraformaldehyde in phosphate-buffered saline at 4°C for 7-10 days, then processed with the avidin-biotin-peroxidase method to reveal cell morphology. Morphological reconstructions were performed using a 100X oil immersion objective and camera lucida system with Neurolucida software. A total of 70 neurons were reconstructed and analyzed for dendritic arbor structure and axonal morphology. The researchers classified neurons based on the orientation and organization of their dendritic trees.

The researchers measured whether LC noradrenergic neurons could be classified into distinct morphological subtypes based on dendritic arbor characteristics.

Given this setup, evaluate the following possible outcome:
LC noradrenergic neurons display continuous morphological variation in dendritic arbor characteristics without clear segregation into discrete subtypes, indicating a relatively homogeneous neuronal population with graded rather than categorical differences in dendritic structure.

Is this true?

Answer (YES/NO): NO